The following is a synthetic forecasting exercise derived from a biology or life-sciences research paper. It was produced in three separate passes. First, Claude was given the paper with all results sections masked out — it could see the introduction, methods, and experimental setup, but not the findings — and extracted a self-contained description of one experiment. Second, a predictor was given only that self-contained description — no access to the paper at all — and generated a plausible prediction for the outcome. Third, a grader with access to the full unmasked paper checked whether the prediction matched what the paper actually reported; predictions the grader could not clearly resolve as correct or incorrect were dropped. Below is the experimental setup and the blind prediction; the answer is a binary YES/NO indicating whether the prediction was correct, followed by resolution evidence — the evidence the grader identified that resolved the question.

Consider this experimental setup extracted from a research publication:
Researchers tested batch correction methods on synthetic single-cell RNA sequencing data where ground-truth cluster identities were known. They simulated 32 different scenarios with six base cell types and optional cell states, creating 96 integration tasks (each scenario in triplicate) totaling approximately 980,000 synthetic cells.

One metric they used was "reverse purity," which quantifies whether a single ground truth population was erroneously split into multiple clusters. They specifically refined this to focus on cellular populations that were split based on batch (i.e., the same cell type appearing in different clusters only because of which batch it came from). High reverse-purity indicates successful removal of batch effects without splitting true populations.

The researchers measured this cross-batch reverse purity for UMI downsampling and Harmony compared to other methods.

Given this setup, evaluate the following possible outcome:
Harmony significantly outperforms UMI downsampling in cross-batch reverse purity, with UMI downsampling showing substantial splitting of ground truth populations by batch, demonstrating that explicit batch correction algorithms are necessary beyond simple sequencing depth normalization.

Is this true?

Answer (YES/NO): NO